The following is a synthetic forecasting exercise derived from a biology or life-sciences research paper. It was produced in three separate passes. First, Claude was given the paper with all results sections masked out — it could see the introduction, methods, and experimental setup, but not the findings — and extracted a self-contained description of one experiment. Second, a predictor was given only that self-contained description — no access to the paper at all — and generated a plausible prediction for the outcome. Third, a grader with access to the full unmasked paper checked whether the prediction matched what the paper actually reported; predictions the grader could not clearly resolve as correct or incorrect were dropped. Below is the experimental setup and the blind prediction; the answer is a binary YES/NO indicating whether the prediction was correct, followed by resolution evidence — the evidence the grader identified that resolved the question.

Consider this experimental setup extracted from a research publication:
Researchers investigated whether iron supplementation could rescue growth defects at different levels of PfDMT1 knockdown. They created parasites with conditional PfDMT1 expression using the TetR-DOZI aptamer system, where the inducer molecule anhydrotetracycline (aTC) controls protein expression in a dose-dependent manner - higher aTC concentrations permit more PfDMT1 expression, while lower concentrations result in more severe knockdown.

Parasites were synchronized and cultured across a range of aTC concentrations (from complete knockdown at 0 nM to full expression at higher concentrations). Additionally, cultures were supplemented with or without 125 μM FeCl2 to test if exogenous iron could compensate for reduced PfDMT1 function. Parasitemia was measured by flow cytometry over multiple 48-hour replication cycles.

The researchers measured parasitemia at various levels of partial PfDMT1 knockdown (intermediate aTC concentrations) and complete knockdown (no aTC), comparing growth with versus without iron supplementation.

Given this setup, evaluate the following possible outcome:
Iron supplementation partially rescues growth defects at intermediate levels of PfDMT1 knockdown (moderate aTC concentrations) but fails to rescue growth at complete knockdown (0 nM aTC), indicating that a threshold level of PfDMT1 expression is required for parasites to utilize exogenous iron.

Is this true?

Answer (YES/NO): YES